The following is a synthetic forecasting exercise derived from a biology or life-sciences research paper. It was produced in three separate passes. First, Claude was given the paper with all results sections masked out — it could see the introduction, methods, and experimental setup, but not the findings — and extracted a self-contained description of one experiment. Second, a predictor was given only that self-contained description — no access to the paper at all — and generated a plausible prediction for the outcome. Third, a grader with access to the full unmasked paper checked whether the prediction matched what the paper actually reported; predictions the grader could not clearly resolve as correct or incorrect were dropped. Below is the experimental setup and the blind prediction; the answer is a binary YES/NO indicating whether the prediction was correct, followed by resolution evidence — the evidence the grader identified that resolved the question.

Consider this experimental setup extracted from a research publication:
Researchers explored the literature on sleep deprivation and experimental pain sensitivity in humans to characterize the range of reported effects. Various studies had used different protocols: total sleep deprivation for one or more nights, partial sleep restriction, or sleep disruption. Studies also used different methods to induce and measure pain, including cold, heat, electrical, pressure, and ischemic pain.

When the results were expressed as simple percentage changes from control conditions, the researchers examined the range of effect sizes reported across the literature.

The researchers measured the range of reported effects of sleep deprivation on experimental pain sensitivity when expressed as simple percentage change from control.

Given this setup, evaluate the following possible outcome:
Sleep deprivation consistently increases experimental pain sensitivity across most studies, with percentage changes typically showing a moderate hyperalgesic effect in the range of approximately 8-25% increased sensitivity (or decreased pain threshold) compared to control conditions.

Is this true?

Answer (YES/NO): NO